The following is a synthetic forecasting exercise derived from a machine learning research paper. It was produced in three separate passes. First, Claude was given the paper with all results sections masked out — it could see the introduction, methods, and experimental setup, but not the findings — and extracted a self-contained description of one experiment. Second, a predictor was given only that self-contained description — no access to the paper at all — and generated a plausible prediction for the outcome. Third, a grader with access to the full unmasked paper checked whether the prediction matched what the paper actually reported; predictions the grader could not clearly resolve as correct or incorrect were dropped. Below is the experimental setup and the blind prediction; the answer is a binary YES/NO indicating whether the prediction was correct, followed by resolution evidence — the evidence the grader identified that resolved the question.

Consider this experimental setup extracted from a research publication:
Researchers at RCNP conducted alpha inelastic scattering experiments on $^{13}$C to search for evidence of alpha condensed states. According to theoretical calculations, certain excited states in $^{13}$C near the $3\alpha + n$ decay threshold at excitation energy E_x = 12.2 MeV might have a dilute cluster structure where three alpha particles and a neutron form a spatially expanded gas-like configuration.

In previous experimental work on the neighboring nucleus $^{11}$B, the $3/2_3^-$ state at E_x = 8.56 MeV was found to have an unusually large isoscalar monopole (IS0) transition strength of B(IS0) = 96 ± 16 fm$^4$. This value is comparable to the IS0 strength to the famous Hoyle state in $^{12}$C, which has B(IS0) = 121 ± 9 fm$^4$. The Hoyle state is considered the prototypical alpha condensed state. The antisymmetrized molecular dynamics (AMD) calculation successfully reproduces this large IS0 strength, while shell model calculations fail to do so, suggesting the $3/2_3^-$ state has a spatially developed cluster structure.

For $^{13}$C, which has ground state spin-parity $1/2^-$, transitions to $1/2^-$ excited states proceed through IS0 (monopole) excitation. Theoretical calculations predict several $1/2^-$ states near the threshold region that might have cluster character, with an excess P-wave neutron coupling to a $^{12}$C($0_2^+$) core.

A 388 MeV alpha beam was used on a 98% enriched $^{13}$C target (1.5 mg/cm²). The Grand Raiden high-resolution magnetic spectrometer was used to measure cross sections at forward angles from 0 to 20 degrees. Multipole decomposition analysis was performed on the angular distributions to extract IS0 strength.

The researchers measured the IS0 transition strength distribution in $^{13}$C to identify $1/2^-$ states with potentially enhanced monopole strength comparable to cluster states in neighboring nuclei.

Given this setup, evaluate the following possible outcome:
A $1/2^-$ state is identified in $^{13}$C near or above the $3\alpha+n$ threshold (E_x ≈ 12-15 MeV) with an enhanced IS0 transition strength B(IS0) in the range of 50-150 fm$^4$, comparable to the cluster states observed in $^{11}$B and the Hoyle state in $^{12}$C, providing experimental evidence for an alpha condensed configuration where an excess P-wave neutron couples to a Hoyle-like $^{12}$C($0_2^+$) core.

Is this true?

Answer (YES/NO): NO